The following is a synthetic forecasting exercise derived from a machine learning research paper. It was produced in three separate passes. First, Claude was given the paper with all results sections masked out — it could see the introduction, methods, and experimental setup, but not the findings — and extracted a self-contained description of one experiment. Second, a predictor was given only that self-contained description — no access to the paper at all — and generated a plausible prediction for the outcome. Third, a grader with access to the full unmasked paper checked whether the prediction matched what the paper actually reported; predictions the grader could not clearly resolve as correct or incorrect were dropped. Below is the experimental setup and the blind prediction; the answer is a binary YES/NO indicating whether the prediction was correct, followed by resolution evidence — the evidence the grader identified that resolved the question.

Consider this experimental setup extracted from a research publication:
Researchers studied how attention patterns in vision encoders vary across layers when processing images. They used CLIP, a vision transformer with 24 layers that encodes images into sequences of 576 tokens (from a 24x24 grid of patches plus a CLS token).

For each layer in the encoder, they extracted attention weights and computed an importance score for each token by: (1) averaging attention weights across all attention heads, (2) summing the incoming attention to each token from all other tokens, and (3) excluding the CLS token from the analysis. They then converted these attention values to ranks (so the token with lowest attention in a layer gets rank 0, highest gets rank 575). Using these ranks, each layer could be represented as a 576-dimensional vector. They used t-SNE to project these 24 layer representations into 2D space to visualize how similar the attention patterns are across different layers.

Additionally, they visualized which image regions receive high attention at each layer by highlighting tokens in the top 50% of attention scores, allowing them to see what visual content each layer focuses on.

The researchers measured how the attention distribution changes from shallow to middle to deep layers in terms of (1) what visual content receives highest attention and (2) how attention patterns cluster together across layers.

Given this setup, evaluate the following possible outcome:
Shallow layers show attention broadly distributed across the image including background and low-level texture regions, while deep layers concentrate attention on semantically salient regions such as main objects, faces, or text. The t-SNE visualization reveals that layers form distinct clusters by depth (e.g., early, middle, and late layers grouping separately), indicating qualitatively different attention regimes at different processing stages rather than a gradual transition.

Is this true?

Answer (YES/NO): NO